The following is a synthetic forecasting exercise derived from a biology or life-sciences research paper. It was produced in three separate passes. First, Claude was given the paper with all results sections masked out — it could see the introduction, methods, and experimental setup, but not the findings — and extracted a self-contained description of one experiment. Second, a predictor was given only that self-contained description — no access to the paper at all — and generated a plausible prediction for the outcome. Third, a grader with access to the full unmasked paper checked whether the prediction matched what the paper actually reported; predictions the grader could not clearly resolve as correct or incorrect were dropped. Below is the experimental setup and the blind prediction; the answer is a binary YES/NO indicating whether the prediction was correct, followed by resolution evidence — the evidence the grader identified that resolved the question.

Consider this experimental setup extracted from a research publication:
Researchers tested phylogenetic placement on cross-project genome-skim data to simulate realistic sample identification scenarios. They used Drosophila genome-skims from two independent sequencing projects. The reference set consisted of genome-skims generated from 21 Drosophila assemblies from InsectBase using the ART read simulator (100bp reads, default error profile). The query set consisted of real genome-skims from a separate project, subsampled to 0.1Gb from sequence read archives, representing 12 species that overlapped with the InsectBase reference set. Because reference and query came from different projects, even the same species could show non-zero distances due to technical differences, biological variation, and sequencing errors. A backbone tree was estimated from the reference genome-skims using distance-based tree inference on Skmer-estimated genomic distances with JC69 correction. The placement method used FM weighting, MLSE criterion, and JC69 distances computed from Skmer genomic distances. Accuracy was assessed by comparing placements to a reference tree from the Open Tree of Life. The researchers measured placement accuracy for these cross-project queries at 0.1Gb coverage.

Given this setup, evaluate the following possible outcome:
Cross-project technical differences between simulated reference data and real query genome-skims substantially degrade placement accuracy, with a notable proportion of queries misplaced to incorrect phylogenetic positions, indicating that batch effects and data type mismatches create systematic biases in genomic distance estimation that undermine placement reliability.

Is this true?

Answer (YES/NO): NO